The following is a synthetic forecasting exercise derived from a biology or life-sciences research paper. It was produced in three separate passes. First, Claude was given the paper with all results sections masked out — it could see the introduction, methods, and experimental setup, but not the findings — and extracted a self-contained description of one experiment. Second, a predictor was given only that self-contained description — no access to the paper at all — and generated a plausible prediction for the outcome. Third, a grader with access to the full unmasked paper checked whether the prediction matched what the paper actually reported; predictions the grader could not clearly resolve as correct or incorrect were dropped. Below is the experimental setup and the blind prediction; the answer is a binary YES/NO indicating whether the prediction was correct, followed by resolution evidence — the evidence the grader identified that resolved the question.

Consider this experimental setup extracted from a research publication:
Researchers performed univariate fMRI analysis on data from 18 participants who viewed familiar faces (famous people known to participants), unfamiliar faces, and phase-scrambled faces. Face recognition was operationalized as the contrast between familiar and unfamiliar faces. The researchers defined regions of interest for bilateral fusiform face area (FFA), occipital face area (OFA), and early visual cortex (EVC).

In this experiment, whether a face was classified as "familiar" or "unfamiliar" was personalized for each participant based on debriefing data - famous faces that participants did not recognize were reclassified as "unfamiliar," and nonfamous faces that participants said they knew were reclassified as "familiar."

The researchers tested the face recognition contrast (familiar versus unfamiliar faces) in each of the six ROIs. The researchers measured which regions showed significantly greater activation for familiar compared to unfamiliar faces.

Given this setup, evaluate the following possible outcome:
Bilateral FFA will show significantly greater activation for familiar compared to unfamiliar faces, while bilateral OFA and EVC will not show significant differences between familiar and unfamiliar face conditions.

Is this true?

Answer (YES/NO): NO